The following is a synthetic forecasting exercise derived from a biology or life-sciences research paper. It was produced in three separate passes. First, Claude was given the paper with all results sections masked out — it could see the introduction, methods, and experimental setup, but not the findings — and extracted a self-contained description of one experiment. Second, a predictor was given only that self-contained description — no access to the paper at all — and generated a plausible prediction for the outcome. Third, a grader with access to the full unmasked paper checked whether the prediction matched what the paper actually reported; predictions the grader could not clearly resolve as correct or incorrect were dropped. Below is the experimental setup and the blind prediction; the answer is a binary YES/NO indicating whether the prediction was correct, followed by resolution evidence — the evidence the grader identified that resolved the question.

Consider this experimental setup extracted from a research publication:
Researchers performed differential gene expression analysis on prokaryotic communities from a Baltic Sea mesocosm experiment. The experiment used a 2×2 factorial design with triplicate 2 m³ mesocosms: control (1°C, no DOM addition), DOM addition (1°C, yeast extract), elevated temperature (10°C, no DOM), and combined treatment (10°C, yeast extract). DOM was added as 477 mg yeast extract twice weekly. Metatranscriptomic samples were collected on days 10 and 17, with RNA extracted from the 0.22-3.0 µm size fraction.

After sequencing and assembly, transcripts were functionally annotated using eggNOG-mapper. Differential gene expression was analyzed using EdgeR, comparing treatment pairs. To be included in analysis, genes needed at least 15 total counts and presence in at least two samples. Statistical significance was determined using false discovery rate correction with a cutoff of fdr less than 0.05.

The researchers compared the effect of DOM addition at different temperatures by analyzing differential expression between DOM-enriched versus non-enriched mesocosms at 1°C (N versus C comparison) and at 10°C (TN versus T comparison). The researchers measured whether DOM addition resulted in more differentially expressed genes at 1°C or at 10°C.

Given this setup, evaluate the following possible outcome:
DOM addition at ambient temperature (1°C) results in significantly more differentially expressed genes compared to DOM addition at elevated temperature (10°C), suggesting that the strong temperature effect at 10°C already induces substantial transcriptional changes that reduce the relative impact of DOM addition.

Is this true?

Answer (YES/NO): YES